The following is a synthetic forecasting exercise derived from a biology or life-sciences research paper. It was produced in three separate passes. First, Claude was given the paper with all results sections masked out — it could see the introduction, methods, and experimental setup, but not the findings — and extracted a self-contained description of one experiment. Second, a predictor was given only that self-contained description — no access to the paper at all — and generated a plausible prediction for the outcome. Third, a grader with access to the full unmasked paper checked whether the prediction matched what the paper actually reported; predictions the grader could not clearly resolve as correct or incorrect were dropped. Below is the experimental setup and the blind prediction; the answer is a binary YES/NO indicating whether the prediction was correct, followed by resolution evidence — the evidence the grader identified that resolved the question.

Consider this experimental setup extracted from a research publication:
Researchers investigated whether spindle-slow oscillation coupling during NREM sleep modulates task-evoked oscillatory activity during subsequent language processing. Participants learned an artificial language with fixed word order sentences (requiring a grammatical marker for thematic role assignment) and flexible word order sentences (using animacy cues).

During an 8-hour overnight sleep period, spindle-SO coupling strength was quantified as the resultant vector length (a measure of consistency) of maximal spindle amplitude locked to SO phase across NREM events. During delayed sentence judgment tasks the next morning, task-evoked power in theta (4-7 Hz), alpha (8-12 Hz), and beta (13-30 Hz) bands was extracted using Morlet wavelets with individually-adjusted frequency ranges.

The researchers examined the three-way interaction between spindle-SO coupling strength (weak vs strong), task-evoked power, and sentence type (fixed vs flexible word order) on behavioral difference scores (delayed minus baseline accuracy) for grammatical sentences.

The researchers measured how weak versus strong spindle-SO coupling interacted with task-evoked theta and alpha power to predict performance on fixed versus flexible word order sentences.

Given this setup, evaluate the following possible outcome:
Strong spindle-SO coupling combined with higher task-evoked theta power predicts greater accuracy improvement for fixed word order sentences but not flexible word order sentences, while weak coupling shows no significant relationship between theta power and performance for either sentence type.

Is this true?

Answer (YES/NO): NO